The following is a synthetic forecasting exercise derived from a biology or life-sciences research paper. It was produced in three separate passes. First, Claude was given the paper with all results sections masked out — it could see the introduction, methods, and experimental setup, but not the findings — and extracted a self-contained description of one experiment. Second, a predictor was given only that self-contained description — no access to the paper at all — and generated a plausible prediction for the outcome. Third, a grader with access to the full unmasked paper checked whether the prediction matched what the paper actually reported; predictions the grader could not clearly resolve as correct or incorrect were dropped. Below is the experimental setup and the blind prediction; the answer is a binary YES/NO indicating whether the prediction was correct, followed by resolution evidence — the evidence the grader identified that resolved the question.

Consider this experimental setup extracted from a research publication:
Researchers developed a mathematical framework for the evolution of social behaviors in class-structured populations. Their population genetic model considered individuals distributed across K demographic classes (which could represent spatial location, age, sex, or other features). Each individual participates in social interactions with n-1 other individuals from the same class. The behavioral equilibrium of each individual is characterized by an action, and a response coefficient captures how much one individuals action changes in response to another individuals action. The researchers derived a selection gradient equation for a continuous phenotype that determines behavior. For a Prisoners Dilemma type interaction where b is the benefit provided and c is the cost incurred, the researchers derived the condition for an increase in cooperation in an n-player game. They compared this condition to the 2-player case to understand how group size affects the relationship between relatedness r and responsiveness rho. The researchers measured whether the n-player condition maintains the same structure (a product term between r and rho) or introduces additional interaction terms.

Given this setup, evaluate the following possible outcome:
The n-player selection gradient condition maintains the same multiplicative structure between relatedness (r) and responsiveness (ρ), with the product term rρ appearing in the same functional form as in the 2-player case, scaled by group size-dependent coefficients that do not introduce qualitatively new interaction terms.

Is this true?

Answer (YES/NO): NO